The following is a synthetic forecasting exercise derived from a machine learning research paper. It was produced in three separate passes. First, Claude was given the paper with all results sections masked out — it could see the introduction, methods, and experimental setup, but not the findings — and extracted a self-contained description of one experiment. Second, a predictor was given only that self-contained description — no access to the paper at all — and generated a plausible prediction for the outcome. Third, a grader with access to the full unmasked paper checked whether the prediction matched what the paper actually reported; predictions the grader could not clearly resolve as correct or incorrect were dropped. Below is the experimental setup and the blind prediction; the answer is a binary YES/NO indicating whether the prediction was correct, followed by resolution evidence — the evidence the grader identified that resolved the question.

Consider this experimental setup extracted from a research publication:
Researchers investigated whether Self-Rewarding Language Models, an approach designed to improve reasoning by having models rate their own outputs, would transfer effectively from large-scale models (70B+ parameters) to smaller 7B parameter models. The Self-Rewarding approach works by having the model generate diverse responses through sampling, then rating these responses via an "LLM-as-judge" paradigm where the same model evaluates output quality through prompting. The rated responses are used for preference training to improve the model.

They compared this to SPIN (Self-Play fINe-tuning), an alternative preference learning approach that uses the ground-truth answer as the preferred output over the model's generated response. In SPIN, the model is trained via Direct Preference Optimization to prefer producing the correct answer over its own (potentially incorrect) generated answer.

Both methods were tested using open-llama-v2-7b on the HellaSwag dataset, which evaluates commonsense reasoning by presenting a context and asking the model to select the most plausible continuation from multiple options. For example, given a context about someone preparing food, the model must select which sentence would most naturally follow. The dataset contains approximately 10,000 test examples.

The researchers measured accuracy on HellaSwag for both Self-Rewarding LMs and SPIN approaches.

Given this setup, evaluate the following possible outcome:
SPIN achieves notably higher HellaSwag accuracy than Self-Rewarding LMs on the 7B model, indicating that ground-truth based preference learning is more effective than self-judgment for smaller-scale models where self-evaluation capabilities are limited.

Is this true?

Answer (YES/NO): YES